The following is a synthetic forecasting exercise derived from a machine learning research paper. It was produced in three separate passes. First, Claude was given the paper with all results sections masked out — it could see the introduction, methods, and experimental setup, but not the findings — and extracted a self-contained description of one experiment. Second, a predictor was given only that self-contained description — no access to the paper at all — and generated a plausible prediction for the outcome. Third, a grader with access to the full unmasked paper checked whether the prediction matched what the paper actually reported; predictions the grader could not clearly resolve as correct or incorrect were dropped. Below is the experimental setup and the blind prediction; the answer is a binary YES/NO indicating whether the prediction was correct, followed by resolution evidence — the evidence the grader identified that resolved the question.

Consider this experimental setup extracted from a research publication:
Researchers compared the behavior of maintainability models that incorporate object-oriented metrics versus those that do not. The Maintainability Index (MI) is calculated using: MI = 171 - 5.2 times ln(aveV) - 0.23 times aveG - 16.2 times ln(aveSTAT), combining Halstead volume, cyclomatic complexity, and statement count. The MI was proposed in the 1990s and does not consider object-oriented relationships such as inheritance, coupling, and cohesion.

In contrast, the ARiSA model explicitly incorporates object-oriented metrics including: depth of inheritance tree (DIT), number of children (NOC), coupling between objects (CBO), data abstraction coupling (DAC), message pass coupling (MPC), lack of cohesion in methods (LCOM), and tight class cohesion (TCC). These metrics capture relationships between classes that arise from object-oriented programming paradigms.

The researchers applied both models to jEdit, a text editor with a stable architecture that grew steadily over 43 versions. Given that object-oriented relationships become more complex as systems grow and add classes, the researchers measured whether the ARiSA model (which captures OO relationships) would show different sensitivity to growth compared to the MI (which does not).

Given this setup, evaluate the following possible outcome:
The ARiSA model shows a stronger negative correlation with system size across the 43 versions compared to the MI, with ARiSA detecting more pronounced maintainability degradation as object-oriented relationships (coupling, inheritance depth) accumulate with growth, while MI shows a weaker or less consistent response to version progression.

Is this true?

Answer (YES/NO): NO